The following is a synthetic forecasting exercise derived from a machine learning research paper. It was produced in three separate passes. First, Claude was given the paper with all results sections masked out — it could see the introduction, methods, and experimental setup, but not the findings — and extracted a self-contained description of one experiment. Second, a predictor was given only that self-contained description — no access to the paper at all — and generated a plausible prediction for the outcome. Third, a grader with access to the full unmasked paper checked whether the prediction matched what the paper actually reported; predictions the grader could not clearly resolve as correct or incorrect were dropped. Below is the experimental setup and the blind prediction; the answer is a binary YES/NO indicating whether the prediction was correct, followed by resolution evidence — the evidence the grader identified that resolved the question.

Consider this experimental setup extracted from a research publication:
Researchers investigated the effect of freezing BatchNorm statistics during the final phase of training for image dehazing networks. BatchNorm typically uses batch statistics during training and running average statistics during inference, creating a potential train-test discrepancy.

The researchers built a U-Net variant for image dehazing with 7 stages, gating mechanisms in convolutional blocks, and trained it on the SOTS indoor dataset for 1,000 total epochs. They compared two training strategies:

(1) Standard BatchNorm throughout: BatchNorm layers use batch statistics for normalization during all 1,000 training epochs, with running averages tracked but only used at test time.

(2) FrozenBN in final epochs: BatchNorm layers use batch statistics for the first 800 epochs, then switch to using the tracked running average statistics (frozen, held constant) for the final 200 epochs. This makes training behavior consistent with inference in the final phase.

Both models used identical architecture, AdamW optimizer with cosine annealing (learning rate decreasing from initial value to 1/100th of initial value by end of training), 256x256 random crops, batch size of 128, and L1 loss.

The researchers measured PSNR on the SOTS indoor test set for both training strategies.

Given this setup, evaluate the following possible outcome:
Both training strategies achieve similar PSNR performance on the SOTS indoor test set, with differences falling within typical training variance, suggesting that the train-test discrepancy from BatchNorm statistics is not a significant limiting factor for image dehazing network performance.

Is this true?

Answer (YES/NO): YES